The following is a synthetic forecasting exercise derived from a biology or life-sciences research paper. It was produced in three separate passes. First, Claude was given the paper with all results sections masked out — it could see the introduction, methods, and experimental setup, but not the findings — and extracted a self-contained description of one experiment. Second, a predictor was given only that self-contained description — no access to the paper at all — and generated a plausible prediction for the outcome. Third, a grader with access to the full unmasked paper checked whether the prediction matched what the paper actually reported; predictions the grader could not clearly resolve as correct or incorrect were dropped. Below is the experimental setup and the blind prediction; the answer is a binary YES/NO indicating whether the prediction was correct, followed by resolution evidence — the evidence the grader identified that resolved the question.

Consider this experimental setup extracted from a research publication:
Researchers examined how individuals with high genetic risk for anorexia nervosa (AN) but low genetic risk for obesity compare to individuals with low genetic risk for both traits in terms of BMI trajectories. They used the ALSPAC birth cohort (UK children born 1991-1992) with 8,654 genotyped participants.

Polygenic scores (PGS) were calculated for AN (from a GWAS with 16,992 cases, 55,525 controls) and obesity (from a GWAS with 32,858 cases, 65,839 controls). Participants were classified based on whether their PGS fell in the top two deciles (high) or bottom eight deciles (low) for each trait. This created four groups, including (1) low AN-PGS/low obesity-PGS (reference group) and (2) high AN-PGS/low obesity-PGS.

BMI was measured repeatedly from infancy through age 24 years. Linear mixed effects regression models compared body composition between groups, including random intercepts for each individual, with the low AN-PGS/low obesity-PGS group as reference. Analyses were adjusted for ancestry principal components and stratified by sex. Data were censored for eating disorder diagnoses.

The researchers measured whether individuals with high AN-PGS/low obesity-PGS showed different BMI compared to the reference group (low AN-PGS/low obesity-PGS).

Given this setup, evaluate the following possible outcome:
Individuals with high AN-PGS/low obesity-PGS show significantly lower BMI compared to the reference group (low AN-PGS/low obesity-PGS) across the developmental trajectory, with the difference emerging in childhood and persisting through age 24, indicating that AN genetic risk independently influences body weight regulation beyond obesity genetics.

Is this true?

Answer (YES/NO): NO